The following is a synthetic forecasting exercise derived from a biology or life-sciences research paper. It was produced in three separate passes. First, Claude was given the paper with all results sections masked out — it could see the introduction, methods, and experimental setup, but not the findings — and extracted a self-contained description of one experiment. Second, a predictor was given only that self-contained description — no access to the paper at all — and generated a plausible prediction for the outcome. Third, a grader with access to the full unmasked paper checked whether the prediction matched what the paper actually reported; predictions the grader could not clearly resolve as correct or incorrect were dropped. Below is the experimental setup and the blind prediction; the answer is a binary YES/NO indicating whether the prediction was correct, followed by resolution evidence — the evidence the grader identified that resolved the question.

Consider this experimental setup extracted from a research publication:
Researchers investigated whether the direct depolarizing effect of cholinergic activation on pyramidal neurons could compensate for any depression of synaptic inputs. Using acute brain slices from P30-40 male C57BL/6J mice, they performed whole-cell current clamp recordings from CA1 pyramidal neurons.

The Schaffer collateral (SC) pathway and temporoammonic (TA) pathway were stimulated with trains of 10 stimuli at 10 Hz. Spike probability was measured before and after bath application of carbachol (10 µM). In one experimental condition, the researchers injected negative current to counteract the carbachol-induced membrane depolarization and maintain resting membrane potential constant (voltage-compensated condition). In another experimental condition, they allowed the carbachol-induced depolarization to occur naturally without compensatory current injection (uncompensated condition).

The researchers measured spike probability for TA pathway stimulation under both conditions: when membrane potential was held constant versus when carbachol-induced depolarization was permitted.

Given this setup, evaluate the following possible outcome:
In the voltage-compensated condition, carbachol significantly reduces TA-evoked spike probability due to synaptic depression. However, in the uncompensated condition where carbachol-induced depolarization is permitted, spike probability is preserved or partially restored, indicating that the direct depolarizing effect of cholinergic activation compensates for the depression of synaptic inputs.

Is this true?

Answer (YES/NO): NO